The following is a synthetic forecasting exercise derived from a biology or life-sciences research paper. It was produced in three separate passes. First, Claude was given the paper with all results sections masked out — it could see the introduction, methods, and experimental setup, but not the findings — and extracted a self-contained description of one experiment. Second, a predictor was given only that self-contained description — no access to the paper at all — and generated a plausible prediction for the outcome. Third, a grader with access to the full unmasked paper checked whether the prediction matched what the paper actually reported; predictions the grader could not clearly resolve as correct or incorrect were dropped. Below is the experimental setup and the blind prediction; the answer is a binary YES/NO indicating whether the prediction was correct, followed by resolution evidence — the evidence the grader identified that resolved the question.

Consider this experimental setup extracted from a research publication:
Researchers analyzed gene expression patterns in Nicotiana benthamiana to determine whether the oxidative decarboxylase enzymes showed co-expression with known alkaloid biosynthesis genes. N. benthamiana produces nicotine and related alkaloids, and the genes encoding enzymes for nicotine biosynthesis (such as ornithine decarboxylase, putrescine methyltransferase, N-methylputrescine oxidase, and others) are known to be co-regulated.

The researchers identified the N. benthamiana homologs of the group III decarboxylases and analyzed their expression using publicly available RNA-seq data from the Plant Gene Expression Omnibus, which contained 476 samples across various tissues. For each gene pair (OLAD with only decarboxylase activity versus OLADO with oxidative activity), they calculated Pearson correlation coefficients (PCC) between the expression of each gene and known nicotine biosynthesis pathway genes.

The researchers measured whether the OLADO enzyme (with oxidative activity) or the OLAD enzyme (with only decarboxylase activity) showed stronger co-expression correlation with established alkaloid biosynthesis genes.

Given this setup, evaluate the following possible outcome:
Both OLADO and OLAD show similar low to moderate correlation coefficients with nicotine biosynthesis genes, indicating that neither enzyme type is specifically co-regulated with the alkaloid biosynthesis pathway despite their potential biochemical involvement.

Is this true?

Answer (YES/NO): NO